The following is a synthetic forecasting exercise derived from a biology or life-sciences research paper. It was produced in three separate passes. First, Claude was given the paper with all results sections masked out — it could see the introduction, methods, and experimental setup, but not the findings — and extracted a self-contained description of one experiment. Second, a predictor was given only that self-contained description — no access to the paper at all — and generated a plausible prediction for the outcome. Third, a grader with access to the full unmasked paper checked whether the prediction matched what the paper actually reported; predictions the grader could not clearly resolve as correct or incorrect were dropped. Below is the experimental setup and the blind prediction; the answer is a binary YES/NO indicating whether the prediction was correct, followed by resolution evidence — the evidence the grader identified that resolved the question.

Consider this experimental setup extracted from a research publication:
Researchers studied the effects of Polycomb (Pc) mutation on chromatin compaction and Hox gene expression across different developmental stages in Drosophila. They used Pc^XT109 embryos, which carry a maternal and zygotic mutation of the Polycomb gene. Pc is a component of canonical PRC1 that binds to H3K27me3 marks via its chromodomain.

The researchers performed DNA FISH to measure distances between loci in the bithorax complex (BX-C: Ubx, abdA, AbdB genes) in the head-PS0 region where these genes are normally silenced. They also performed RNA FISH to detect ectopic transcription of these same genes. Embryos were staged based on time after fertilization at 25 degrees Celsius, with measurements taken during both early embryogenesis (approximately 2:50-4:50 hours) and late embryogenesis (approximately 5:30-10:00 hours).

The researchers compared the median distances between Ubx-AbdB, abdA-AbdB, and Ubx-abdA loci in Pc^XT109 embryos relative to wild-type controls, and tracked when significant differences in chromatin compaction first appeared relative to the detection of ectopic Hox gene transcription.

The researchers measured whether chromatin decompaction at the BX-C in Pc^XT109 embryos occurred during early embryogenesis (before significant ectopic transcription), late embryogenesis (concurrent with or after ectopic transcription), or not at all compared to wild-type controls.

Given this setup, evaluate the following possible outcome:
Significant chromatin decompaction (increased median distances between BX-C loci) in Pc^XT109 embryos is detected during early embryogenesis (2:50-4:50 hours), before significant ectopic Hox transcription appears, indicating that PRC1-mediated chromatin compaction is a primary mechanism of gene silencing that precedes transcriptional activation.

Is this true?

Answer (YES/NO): YES